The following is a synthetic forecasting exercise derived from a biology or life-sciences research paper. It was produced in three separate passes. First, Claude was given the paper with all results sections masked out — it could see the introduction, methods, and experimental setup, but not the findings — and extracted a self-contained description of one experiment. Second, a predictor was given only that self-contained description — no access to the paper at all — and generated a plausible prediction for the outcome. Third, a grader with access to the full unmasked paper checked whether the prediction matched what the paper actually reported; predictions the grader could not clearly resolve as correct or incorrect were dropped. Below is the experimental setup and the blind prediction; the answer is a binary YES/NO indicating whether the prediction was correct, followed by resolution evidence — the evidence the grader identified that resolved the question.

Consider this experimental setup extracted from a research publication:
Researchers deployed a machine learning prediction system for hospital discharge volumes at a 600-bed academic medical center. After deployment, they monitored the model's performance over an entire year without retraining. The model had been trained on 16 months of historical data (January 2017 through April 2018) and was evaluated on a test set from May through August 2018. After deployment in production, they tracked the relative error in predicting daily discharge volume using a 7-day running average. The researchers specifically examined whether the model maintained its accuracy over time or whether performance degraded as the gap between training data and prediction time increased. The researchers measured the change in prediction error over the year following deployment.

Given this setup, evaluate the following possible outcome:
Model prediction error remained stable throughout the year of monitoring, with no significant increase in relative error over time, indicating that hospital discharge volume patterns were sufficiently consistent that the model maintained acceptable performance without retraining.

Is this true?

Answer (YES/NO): NO